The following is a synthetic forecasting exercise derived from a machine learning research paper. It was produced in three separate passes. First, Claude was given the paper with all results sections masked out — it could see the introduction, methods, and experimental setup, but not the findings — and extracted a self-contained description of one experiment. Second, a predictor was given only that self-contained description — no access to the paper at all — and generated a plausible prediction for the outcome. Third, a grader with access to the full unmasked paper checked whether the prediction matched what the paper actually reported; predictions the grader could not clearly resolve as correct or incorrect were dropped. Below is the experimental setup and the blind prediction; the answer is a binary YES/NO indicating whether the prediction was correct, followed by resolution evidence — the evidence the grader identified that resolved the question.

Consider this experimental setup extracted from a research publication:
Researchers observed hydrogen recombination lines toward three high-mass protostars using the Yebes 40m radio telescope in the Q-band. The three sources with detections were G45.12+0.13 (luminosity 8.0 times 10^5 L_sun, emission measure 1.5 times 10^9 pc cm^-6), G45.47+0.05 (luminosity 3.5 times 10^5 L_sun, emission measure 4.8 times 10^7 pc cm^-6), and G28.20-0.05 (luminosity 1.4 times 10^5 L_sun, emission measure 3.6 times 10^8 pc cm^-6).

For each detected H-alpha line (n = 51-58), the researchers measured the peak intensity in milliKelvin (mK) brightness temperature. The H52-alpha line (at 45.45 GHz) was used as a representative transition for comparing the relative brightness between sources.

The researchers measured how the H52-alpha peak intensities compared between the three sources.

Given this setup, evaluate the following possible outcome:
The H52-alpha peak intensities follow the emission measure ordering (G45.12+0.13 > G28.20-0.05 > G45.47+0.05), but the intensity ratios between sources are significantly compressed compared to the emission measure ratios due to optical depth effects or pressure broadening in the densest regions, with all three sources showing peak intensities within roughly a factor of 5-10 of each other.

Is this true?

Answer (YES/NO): NO